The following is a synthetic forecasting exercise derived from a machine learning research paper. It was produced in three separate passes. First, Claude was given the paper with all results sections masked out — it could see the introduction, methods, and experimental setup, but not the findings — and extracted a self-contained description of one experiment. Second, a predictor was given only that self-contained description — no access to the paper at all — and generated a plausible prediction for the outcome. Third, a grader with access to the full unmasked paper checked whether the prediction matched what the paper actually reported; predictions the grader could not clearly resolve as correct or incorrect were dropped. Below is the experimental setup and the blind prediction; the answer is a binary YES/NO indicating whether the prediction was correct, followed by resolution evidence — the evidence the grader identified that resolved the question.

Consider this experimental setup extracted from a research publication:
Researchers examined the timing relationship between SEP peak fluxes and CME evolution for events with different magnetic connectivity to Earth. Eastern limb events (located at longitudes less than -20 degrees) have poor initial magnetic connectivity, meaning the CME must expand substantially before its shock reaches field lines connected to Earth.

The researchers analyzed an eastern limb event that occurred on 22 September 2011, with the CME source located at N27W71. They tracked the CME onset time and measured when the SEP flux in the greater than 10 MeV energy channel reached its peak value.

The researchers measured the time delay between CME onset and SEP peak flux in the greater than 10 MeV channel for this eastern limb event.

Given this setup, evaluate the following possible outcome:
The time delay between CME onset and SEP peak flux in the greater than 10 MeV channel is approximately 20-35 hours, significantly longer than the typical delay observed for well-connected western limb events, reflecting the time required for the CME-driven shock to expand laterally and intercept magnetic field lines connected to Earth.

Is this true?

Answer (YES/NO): YES